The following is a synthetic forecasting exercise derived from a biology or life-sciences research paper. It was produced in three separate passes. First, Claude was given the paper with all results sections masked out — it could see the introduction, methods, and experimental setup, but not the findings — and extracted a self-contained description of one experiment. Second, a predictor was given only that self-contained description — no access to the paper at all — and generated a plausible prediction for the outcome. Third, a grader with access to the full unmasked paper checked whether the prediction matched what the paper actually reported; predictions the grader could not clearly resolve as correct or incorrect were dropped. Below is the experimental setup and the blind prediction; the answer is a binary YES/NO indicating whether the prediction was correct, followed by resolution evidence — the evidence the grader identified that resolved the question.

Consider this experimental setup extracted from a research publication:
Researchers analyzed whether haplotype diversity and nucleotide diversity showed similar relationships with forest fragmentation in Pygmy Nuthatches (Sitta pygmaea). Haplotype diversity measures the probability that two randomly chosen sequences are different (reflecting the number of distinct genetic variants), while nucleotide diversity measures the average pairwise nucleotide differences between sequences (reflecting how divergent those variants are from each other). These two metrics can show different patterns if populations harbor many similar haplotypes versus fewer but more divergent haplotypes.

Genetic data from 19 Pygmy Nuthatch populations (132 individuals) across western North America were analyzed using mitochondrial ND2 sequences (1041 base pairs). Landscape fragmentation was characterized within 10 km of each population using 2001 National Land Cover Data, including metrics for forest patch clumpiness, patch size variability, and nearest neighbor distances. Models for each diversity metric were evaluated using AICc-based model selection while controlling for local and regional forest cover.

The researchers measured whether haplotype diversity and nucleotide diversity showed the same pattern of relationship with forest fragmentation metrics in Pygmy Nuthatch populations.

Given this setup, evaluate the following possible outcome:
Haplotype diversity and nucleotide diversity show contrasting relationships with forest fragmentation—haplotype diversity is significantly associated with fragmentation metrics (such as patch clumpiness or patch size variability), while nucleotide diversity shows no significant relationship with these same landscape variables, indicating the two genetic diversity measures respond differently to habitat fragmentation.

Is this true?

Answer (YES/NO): YES